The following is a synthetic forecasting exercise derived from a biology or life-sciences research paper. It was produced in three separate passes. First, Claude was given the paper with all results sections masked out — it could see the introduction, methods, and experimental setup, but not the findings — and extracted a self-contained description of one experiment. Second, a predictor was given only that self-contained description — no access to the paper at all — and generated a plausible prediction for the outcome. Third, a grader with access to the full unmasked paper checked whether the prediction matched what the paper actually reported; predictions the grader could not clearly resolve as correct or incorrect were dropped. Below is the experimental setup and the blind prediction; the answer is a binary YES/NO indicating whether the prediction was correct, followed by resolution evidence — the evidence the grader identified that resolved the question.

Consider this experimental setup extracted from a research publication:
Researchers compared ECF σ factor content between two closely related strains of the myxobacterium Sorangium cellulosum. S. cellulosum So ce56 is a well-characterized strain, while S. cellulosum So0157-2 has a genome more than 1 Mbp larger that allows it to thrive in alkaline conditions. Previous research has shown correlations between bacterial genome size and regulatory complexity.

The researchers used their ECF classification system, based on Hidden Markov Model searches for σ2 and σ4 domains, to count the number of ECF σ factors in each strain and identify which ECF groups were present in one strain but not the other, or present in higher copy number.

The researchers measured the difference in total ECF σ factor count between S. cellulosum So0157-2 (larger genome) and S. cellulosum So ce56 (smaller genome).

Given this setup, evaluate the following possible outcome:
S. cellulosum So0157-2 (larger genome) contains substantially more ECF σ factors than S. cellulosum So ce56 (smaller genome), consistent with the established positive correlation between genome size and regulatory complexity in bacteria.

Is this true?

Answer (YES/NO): YES